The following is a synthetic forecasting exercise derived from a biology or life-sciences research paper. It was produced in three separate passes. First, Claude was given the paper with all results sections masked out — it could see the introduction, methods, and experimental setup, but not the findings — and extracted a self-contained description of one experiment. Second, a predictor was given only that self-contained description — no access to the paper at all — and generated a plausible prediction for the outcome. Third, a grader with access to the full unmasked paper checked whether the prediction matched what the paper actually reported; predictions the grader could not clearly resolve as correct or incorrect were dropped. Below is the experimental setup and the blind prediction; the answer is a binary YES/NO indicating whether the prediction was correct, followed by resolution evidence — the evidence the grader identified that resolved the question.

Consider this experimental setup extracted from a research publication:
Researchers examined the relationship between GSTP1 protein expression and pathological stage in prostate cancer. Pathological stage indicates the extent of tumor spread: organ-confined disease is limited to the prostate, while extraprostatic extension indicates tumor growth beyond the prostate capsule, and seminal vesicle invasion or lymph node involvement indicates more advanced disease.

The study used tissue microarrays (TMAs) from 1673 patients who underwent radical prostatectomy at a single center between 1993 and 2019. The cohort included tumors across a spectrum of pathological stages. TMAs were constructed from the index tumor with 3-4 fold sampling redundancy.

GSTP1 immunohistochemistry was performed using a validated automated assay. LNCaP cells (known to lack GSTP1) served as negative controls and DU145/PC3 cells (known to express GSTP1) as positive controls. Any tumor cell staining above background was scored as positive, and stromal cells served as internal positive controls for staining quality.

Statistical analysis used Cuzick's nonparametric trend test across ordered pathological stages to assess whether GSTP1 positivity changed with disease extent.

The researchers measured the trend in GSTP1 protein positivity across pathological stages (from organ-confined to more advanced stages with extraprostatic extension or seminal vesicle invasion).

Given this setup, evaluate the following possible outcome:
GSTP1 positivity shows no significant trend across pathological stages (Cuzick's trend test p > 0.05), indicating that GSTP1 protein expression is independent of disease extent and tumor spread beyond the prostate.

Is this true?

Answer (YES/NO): YES